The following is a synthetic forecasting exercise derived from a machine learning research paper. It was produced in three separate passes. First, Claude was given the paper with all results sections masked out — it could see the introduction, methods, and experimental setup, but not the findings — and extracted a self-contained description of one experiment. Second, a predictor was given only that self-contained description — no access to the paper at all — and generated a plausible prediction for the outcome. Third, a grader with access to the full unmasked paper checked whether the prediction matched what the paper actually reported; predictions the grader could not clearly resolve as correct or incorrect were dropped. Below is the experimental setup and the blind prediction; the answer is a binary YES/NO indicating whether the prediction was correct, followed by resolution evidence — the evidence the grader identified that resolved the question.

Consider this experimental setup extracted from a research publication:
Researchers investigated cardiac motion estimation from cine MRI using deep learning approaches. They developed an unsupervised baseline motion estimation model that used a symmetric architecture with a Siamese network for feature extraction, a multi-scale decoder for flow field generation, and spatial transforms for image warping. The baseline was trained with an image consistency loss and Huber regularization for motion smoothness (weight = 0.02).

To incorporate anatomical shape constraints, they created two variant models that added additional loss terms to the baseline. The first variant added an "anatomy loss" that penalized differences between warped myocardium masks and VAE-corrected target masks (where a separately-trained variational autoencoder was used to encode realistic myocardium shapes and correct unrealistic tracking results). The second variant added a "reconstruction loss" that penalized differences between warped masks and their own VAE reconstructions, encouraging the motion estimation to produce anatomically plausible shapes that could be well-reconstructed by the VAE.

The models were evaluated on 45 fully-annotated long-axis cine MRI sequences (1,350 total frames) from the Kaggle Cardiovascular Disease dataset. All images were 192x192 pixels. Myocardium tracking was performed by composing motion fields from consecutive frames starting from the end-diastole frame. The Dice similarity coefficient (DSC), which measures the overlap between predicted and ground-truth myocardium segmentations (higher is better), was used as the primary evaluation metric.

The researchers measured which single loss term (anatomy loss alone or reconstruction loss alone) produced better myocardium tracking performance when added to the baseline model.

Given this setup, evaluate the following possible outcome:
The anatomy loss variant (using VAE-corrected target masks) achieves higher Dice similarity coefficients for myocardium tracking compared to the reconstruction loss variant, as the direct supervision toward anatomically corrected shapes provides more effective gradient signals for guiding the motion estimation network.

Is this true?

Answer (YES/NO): NO